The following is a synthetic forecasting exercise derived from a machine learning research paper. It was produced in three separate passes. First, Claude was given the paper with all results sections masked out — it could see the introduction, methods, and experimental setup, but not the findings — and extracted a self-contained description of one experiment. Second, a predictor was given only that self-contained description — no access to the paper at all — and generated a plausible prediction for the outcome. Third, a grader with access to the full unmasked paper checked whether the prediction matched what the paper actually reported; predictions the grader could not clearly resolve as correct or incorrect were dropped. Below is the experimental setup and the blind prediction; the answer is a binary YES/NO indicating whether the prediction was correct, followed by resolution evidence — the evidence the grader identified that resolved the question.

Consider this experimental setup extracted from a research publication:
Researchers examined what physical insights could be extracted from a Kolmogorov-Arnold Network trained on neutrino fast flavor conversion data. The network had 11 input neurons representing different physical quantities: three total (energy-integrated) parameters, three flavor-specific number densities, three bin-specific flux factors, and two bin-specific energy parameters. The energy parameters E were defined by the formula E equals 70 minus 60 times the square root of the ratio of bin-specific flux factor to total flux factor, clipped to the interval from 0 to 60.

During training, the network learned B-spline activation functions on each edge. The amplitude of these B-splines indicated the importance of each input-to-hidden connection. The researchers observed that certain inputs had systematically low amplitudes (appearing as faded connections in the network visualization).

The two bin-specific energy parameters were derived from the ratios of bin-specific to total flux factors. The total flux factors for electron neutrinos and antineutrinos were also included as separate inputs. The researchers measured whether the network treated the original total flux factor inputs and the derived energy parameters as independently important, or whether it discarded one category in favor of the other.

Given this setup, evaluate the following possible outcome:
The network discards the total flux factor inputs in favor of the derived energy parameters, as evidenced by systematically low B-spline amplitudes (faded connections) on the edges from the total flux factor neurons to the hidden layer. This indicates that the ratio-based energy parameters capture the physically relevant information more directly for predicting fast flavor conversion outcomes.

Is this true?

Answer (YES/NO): NO